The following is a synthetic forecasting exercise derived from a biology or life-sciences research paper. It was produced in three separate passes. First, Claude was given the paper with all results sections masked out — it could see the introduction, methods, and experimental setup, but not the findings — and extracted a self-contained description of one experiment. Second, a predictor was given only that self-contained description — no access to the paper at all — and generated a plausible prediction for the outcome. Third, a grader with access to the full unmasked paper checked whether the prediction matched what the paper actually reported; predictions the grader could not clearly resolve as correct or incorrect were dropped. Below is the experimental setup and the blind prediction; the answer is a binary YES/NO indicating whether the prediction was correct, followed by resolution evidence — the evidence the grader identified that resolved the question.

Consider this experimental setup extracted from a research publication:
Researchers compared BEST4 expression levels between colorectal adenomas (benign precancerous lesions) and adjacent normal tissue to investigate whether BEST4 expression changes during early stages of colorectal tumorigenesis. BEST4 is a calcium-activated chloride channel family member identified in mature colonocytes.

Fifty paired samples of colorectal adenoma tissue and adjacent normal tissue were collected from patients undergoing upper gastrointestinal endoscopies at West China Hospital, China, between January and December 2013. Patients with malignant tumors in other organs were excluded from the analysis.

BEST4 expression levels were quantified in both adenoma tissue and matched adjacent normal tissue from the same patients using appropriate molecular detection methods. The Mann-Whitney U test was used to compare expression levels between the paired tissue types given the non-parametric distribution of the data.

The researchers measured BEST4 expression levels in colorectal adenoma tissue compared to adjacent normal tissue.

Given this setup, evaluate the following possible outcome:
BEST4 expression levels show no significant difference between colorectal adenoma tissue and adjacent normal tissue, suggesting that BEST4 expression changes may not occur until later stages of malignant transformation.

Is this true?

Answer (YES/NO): NO